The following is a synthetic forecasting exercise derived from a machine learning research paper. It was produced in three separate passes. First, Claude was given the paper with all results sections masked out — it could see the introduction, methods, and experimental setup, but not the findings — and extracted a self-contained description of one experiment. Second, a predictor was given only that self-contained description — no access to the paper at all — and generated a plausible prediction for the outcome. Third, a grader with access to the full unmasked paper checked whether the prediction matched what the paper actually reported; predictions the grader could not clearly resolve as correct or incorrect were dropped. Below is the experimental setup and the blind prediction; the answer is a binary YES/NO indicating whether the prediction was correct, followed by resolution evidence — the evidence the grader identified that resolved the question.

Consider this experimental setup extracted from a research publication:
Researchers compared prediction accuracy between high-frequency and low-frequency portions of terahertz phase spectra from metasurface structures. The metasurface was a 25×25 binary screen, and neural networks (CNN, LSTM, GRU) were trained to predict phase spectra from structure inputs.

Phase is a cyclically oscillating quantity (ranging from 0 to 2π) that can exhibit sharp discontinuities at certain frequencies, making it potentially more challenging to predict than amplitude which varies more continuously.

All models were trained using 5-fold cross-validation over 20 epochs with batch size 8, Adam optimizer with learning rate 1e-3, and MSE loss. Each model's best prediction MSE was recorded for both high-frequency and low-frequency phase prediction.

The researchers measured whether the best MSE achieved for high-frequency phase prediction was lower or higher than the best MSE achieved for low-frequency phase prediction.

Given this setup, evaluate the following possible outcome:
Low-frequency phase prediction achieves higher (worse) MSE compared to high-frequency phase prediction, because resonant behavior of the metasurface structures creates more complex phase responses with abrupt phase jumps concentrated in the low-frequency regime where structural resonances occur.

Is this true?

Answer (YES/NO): YES